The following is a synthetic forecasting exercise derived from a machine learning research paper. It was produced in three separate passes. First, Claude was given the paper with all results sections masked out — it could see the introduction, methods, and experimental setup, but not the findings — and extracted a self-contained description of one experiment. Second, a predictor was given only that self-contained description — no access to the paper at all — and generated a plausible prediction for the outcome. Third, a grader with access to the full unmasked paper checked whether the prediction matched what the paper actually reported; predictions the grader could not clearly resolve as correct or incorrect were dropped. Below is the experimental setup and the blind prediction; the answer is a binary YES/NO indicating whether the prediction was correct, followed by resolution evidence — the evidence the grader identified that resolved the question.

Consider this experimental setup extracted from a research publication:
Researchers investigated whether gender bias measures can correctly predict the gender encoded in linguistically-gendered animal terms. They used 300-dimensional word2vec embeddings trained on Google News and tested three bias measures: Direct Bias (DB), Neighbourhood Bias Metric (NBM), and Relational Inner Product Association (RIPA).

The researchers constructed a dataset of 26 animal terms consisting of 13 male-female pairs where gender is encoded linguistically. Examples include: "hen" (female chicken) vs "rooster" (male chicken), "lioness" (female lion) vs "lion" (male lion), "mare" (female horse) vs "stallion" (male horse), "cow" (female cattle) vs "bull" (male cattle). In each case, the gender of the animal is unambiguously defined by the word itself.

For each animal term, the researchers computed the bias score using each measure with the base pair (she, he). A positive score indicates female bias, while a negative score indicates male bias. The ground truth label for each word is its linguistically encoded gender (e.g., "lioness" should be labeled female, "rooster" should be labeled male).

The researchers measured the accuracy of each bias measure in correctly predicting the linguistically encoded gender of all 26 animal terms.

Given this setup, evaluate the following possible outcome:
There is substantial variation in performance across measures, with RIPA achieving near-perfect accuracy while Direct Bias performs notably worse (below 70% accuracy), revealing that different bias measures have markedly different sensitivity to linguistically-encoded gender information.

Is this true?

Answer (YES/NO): NO